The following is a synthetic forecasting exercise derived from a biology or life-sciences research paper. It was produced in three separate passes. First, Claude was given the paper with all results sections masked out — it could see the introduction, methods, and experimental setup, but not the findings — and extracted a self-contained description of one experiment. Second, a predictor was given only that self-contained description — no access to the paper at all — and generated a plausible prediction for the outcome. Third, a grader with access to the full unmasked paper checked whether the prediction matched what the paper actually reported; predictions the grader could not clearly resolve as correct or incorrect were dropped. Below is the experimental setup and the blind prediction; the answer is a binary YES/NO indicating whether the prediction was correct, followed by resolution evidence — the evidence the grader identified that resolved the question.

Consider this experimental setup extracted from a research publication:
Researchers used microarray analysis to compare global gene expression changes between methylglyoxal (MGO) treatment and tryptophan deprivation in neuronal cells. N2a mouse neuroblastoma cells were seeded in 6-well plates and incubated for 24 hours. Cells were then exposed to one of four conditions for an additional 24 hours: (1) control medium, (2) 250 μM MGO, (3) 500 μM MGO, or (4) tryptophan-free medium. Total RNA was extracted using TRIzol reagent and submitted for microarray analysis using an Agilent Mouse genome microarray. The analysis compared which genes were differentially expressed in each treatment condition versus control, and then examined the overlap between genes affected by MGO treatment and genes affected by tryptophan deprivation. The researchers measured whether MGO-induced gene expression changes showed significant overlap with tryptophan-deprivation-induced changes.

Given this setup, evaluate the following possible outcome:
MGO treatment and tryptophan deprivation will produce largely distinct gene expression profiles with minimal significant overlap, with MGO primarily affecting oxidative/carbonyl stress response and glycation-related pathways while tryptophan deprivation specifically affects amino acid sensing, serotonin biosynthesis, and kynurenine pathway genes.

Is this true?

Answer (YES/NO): NO